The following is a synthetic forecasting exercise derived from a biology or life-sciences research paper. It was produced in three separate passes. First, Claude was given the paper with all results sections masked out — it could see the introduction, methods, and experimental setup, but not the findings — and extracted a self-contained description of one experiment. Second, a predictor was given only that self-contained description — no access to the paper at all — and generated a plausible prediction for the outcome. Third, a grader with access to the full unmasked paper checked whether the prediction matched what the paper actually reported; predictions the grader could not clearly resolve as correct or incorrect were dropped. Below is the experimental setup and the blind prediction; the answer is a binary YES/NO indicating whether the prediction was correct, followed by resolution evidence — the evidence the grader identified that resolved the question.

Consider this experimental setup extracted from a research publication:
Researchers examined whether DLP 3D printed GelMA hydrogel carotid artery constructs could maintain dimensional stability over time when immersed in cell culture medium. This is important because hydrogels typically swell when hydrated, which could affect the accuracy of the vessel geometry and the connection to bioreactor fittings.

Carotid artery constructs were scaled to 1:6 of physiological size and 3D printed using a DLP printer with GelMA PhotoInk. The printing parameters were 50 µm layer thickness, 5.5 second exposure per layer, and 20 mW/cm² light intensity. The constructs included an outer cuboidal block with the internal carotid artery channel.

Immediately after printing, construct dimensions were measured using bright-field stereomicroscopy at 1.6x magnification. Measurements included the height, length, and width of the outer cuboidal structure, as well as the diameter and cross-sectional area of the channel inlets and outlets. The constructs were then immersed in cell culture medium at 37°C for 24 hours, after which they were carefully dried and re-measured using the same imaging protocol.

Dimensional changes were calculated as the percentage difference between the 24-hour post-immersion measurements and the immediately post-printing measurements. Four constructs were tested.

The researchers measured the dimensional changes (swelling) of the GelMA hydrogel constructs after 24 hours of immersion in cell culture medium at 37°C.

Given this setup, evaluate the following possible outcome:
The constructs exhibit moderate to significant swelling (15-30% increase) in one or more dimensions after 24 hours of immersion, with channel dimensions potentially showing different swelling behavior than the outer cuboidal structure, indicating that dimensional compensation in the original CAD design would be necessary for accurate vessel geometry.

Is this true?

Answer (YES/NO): NO